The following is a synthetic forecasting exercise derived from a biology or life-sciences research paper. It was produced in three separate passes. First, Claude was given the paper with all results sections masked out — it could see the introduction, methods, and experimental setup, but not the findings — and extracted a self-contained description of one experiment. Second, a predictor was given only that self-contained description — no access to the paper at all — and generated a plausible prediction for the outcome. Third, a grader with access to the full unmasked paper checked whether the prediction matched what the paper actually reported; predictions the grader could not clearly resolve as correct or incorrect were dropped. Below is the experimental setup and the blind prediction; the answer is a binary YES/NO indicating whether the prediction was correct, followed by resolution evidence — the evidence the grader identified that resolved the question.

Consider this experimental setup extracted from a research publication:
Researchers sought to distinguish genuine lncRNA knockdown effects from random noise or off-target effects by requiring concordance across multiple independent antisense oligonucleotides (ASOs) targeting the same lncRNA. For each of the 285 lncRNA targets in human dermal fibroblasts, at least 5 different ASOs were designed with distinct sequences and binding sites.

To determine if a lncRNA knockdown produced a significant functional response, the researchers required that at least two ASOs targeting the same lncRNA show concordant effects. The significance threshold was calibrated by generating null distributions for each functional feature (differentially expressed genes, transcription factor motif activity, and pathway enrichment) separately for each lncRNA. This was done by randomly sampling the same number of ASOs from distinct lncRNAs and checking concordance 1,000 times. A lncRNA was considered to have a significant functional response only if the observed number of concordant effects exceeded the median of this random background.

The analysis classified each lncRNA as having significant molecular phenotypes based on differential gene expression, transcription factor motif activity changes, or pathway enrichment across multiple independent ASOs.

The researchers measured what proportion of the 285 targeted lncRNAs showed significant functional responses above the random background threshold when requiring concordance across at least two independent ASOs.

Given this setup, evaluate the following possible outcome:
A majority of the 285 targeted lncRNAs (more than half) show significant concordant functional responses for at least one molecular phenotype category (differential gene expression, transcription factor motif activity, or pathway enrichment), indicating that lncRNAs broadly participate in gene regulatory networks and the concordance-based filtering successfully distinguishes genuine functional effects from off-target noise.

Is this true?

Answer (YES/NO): NO